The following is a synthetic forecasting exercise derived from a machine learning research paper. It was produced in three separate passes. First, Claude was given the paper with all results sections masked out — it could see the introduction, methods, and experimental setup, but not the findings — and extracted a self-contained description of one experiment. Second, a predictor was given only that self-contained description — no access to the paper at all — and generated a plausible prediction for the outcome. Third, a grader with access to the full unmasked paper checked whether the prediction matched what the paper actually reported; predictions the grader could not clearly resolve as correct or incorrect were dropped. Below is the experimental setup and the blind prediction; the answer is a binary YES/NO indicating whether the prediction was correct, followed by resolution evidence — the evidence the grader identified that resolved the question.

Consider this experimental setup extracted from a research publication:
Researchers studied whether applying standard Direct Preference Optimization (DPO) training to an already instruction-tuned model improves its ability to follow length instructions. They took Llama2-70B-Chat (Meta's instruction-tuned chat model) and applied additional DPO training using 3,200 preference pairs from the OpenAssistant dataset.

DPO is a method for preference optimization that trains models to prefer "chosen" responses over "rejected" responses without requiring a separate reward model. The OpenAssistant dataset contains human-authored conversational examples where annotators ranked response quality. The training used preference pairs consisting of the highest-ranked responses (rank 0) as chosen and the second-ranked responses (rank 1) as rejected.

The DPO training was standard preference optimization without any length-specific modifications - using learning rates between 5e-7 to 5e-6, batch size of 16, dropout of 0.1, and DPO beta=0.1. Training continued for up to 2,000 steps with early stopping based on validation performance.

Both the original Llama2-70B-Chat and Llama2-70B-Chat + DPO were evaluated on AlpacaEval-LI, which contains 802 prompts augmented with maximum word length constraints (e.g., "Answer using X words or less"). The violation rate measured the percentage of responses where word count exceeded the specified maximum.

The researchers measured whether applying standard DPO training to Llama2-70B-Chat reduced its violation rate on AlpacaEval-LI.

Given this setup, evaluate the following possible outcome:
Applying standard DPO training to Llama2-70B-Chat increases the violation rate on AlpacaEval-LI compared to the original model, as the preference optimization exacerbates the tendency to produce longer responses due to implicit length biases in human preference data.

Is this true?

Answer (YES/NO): NO